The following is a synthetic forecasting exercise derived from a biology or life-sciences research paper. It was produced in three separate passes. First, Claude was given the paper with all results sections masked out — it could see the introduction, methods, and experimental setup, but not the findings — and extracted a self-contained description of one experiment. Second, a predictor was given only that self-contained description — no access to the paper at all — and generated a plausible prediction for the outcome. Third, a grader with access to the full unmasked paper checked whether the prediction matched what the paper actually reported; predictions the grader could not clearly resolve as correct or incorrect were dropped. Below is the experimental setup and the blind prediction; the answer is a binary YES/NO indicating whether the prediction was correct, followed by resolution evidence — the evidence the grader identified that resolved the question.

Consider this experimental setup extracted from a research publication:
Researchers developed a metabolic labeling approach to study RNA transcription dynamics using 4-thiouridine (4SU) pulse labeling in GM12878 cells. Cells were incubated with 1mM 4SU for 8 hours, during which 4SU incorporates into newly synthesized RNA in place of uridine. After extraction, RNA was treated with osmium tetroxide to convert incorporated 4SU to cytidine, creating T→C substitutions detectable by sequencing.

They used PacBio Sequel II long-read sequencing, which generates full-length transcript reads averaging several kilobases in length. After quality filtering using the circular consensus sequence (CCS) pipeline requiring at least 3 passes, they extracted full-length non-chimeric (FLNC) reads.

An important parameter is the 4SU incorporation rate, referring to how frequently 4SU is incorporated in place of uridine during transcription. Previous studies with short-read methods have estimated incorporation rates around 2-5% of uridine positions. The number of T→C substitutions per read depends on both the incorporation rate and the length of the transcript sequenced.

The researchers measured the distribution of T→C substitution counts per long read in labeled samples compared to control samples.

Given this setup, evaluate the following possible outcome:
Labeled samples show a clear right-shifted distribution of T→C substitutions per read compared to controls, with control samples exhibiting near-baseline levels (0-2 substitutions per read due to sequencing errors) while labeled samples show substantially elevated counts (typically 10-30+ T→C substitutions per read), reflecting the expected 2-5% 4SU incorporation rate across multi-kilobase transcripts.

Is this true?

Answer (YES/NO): NO